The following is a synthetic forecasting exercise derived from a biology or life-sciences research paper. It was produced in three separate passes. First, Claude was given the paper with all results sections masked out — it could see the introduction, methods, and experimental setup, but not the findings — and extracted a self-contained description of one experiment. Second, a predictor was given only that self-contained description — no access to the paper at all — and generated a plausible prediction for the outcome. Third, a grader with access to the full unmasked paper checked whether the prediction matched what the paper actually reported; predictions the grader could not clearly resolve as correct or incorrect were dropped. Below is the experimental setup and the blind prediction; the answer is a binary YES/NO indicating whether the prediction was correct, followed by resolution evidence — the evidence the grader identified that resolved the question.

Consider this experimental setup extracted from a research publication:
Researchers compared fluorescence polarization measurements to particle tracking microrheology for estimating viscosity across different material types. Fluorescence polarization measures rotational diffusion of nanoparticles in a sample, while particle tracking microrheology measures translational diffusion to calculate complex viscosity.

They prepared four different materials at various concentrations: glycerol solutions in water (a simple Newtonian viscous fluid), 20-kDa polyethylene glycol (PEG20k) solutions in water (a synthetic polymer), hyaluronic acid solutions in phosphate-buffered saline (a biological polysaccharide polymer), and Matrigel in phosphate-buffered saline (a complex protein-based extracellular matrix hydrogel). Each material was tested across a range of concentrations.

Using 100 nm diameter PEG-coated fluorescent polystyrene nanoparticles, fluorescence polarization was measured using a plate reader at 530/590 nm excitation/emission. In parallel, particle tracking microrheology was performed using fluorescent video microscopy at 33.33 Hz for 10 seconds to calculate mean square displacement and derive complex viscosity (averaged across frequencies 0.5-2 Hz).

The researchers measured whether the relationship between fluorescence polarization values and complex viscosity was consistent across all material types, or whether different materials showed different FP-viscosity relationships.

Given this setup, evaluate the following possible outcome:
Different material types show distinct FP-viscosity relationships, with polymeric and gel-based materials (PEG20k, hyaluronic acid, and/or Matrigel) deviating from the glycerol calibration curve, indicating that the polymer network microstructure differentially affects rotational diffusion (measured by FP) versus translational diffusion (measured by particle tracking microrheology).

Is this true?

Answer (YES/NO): YES